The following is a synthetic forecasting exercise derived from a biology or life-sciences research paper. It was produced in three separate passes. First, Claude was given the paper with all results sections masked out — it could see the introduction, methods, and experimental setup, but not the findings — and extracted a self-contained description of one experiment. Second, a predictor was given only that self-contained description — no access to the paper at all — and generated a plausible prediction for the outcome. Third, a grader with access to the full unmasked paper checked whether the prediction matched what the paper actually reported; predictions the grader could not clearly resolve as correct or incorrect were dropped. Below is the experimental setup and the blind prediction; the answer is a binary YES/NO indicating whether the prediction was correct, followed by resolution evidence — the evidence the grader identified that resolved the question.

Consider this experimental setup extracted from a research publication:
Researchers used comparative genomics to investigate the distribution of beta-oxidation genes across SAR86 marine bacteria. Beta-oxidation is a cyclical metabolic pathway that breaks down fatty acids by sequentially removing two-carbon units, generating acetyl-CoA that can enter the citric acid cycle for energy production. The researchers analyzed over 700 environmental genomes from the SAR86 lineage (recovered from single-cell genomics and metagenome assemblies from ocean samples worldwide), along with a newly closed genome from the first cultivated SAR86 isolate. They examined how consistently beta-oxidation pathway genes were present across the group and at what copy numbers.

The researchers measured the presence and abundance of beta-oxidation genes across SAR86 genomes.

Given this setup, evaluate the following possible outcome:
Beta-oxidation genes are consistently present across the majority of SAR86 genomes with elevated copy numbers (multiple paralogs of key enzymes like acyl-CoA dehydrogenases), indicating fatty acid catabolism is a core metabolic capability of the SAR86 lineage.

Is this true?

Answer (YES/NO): YES